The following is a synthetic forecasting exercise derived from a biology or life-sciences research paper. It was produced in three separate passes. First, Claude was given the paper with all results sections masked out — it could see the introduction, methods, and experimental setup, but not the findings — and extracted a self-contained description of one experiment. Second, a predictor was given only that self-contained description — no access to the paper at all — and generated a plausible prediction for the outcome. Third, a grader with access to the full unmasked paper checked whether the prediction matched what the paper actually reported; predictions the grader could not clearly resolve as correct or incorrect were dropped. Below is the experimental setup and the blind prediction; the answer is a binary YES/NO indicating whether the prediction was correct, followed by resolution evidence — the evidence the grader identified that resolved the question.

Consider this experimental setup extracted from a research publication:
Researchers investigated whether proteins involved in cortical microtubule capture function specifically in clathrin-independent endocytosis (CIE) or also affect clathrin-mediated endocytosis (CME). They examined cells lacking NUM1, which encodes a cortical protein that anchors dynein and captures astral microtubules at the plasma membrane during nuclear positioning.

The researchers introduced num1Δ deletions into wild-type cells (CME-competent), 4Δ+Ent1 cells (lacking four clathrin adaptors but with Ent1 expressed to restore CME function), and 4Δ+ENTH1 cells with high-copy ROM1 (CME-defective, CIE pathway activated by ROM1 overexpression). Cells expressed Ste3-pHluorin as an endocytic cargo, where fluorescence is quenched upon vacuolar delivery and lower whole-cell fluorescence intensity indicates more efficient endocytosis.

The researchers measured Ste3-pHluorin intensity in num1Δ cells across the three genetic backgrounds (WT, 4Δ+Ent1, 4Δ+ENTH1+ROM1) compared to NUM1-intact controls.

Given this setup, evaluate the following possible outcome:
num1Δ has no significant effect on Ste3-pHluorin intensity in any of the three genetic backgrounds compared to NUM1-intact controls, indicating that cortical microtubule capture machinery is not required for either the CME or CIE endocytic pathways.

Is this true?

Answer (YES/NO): NO